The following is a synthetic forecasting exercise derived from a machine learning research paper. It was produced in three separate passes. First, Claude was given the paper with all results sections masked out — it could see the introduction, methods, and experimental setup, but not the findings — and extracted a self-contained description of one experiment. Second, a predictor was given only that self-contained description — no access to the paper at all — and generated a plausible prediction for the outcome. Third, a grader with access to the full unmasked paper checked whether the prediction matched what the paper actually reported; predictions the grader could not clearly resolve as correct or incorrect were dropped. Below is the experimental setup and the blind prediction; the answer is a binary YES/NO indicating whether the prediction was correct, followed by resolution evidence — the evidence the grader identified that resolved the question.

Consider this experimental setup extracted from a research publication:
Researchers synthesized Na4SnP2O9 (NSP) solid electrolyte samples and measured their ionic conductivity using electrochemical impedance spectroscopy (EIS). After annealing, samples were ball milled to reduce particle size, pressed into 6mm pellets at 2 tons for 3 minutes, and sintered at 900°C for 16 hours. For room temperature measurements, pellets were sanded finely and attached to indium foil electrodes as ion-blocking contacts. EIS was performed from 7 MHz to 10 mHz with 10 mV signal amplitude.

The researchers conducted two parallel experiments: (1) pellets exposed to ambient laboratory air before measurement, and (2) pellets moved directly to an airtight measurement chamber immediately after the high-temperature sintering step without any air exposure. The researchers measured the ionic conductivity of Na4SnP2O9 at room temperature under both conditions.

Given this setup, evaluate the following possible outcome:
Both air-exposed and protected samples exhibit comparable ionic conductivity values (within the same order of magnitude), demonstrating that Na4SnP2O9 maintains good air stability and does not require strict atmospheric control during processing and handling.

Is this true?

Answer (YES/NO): NO